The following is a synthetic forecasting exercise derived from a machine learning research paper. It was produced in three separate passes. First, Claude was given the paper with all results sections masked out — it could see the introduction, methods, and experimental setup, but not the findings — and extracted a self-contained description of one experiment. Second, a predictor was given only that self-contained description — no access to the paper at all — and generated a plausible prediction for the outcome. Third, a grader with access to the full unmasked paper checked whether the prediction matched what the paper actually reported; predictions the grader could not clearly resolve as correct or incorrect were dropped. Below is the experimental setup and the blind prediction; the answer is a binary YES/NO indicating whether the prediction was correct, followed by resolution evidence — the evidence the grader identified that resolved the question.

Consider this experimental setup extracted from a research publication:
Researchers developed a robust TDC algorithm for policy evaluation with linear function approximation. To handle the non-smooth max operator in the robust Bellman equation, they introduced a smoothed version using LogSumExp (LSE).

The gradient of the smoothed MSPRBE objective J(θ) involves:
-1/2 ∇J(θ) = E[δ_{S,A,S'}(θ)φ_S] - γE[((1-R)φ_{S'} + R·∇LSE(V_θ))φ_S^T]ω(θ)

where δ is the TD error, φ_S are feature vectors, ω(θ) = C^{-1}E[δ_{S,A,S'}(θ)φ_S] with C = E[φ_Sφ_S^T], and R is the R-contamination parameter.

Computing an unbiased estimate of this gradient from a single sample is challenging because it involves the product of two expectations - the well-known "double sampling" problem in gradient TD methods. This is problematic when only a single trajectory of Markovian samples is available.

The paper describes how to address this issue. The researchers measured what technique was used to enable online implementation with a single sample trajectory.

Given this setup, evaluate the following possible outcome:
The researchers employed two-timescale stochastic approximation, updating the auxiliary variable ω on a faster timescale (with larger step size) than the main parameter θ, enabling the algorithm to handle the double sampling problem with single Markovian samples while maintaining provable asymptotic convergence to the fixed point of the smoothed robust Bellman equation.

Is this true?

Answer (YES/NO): NO